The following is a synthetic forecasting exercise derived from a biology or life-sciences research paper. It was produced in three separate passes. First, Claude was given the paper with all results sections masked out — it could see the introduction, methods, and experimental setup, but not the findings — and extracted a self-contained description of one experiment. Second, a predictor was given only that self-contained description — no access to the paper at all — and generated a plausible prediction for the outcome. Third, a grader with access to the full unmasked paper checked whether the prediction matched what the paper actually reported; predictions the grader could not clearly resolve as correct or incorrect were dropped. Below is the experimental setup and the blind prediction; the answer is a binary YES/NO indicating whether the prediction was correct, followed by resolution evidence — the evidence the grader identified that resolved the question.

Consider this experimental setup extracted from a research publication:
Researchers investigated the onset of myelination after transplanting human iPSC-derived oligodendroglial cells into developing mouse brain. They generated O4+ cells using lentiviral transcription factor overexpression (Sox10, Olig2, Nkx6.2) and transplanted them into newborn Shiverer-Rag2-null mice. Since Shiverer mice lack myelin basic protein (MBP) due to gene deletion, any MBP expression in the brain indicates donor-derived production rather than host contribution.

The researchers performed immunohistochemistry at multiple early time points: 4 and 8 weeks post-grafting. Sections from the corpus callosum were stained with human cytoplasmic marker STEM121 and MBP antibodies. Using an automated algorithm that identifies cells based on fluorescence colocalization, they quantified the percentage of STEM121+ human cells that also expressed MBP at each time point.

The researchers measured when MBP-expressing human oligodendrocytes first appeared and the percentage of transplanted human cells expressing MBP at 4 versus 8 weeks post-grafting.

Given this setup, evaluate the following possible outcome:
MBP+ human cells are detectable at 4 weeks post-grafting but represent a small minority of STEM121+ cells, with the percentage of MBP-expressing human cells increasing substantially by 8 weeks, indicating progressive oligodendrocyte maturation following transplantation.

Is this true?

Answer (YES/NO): NO